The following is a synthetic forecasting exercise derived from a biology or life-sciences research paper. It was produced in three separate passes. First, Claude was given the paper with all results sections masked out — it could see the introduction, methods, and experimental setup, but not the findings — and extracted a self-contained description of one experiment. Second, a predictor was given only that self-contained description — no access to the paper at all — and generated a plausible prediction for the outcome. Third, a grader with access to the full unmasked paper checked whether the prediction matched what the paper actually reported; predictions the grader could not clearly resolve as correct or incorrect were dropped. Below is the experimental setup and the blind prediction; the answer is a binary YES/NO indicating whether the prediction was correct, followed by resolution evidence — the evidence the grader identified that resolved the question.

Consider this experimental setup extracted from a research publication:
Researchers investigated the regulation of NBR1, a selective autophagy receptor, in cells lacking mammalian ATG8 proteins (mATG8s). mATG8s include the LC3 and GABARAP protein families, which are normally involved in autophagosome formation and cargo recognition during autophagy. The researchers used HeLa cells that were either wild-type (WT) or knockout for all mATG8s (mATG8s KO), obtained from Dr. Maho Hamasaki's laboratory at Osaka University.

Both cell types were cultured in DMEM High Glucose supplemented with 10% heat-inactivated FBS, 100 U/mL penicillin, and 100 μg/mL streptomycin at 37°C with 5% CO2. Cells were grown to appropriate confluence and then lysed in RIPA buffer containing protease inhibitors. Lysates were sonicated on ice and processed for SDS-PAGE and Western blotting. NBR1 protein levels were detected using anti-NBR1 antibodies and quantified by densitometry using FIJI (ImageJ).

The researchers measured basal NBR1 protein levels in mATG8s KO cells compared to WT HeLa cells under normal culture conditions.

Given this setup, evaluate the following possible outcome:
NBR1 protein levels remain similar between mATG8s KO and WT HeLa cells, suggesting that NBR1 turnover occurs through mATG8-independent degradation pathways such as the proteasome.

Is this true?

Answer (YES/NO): NO